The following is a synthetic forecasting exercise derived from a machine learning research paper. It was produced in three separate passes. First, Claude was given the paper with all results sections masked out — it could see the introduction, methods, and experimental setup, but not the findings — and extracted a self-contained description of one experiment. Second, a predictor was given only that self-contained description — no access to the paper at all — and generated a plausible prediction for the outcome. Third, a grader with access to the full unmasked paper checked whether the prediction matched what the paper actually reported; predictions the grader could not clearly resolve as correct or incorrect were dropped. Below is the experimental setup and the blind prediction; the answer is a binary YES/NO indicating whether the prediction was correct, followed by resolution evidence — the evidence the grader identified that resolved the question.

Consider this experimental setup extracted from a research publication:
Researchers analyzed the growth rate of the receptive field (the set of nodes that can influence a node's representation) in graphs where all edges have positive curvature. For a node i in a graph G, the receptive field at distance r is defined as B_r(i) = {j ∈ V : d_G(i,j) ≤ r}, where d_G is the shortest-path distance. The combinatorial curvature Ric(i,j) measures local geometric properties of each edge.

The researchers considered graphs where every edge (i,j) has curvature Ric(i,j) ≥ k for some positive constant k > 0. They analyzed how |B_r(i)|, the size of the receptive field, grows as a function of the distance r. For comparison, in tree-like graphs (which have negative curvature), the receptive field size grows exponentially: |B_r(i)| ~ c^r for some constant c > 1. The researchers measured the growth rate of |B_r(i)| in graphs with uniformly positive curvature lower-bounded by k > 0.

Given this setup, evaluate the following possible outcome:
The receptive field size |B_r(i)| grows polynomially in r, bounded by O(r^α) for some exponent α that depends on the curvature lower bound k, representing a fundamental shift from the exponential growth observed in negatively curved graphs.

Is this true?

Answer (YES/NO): YES